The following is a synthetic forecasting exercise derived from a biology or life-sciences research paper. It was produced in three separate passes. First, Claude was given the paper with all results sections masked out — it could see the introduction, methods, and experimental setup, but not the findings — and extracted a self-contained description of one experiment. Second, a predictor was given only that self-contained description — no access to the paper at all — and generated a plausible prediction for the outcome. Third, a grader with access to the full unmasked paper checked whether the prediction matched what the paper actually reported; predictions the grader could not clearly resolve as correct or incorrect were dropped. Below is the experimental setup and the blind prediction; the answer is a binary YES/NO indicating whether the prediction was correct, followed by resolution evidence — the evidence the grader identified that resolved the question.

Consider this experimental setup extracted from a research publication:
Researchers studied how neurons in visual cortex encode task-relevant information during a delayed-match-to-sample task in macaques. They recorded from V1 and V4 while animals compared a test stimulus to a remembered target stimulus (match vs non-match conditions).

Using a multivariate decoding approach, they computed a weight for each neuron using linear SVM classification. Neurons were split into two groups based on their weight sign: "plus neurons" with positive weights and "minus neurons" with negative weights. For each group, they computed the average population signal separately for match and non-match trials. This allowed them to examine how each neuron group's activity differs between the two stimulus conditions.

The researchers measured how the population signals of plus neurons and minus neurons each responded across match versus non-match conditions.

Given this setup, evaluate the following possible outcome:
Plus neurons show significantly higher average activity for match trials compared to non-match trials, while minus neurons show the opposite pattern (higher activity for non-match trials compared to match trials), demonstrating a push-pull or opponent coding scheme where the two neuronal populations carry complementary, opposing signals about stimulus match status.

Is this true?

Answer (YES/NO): YES